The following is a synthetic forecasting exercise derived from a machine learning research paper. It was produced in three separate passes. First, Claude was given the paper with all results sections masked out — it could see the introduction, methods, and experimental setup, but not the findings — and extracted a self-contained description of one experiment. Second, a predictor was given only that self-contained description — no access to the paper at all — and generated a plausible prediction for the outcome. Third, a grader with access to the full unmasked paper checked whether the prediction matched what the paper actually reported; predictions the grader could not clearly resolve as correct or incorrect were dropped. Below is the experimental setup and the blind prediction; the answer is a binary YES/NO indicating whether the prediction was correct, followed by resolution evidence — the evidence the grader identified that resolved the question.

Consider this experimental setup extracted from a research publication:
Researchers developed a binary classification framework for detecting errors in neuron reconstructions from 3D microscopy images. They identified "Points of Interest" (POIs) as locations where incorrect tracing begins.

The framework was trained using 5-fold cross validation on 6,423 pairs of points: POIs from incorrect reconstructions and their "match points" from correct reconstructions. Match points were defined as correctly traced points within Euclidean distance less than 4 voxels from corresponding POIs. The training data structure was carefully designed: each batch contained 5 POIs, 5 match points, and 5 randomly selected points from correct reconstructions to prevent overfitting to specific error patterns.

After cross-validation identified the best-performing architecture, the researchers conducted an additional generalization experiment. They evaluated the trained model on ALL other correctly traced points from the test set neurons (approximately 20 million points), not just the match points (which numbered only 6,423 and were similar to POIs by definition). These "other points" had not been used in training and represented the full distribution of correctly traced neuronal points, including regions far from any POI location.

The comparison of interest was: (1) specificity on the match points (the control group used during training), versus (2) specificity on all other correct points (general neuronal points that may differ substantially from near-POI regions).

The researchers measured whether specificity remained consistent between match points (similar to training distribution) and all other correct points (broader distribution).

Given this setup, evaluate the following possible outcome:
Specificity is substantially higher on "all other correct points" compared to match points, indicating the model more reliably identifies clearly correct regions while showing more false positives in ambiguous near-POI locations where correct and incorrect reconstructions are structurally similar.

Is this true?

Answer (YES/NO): NO